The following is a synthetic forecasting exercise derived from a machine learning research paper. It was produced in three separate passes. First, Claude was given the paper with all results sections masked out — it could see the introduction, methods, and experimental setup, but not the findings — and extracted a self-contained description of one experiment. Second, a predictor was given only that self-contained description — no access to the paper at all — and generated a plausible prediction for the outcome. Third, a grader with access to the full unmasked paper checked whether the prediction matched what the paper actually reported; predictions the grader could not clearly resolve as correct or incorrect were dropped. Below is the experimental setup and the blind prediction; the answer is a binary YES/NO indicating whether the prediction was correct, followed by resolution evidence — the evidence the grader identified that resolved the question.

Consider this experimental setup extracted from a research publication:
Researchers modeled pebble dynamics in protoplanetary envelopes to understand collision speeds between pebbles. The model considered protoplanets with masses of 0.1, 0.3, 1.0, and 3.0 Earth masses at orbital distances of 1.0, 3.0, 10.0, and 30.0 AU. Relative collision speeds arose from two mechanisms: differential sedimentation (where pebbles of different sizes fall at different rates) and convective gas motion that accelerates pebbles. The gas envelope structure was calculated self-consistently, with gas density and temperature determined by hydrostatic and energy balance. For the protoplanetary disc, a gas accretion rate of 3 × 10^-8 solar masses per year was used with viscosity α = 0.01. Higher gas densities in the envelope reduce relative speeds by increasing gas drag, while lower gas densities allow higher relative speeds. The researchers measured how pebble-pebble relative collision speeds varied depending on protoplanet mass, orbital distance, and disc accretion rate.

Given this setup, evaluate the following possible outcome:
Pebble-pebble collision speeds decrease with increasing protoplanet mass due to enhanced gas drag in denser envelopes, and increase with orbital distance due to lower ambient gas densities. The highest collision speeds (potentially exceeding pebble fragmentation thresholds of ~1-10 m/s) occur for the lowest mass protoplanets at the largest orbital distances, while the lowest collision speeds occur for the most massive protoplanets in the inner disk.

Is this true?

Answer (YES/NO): YES